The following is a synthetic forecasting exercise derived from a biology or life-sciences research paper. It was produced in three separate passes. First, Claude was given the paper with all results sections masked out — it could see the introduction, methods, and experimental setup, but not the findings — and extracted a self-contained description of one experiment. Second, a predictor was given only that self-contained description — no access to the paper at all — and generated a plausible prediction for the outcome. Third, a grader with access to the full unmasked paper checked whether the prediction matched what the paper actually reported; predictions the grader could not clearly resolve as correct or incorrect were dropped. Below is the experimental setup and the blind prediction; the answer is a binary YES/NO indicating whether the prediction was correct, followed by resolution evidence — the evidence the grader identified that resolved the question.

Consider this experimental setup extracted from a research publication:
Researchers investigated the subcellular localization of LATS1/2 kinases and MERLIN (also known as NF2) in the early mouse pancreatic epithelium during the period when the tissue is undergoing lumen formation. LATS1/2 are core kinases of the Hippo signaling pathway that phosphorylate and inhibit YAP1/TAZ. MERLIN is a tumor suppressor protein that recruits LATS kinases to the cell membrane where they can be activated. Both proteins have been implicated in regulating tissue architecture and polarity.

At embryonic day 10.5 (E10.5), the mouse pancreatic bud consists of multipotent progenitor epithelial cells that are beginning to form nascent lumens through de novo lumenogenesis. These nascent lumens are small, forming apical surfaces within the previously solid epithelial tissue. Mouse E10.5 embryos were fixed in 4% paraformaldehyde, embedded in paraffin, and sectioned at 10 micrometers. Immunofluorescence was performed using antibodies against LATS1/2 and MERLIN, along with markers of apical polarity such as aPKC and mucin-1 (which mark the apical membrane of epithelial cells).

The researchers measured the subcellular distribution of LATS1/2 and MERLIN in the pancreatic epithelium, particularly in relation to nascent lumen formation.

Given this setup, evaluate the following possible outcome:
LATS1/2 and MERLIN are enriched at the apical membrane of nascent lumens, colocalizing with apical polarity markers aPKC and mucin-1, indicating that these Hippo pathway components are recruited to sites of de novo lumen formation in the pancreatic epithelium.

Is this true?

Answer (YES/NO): NO